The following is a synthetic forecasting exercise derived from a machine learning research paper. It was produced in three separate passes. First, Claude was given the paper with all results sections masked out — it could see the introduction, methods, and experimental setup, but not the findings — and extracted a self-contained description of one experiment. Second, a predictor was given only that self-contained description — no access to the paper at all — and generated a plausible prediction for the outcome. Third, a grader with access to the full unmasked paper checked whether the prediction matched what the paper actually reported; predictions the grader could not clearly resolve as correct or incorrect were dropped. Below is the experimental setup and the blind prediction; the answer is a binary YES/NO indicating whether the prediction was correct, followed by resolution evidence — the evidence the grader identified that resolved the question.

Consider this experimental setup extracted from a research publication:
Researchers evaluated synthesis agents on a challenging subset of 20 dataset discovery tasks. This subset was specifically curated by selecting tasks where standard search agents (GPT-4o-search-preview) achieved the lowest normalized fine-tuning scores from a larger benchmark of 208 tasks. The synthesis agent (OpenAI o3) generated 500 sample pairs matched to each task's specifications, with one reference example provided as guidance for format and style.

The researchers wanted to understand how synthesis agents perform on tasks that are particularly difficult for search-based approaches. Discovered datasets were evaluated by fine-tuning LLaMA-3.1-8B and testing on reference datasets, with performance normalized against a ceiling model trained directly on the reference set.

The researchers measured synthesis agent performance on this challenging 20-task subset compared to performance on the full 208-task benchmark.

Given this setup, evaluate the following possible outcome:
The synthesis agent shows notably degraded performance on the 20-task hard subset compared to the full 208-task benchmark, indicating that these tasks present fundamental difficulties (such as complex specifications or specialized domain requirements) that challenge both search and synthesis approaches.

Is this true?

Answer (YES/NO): YES